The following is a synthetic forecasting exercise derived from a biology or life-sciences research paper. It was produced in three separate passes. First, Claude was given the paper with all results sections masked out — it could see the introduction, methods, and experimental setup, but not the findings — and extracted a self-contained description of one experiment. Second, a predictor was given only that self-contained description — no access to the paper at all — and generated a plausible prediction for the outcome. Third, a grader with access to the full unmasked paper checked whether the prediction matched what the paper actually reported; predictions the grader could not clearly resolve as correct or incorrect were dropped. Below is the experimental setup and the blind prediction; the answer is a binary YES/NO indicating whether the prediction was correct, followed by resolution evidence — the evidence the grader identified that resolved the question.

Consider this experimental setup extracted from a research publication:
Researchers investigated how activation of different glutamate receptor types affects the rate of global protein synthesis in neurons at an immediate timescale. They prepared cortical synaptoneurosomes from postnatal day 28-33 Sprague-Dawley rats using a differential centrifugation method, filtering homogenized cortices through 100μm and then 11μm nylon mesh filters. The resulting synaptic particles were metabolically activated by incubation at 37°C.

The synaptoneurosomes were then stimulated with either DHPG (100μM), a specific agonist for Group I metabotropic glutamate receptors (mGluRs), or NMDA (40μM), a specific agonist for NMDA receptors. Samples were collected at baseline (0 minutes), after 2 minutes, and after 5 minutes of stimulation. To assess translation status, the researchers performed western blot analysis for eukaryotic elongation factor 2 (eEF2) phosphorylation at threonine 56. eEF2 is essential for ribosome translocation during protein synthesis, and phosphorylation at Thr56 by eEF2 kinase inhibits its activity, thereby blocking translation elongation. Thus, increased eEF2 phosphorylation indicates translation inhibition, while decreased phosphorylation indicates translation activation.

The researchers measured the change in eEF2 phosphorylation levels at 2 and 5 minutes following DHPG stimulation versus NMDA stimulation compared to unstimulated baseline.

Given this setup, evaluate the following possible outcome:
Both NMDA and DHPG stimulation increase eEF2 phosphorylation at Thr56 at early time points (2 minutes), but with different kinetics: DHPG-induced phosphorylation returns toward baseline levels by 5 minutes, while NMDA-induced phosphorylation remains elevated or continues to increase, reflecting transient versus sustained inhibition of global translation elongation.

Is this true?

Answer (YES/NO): NO